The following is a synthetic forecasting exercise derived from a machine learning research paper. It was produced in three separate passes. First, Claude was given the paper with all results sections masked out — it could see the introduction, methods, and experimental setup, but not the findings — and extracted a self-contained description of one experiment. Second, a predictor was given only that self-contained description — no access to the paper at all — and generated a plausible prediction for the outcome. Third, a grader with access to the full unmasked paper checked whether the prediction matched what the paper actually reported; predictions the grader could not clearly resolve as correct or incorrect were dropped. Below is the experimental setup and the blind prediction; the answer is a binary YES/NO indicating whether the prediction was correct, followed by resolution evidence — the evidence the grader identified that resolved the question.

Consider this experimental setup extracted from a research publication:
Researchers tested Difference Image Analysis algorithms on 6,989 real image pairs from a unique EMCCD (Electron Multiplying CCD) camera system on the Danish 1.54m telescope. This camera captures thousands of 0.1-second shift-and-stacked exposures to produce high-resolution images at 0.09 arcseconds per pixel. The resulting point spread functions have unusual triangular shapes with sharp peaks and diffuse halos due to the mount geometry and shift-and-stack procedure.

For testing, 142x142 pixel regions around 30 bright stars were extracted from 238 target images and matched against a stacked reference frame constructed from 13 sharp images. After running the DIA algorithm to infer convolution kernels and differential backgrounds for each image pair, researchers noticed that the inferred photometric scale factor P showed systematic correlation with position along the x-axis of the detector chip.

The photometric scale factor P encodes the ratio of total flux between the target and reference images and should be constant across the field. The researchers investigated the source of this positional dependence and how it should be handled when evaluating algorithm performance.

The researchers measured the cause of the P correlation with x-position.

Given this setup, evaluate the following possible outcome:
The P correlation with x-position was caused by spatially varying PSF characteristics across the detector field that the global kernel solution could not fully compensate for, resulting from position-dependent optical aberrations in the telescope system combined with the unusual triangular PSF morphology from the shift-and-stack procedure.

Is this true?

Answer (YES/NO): NO